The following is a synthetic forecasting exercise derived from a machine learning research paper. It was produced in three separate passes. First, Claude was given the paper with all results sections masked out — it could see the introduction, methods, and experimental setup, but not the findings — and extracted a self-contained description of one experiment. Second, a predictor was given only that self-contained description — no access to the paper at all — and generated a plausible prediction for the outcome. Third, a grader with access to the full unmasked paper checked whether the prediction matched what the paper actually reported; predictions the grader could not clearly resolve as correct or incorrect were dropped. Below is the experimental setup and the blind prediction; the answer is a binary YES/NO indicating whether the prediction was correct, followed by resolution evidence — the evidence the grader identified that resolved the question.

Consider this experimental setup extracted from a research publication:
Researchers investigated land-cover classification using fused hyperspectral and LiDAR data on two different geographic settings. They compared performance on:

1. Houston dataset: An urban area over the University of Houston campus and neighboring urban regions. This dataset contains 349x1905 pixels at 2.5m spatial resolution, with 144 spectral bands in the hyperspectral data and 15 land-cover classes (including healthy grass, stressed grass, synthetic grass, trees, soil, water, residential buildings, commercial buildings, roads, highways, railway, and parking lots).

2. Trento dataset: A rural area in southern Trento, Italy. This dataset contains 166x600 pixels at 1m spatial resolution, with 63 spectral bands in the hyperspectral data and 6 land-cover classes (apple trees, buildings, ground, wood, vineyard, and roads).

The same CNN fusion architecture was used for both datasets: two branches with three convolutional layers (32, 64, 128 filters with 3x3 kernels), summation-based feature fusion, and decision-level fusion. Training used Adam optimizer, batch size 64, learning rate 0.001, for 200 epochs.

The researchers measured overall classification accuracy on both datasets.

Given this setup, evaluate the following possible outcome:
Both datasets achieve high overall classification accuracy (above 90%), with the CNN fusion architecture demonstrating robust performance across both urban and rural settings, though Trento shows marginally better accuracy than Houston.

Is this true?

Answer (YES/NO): YES